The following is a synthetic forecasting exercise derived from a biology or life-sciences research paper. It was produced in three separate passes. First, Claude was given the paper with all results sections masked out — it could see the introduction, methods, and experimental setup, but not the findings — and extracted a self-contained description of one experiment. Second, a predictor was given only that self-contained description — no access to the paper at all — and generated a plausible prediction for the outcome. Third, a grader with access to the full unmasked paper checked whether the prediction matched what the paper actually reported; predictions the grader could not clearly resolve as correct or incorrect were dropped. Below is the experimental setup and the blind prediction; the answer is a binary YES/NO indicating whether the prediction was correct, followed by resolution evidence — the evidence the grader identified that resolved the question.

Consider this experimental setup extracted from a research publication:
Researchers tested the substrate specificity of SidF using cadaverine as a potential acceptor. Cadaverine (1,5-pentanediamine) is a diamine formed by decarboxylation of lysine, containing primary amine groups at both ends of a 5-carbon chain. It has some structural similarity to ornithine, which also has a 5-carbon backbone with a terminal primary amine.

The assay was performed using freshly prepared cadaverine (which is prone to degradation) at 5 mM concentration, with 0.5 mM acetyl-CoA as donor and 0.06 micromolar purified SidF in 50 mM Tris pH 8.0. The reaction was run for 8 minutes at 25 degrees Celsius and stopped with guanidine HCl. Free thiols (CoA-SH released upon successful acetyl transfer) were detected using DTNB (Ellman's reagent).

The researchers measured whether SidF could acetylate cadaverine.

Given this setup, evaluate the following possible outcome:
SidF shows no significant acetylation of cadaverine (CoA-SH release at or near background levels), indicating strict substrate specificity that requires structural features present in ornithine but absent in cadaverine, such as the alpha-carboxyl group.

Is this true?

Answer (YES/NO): NO